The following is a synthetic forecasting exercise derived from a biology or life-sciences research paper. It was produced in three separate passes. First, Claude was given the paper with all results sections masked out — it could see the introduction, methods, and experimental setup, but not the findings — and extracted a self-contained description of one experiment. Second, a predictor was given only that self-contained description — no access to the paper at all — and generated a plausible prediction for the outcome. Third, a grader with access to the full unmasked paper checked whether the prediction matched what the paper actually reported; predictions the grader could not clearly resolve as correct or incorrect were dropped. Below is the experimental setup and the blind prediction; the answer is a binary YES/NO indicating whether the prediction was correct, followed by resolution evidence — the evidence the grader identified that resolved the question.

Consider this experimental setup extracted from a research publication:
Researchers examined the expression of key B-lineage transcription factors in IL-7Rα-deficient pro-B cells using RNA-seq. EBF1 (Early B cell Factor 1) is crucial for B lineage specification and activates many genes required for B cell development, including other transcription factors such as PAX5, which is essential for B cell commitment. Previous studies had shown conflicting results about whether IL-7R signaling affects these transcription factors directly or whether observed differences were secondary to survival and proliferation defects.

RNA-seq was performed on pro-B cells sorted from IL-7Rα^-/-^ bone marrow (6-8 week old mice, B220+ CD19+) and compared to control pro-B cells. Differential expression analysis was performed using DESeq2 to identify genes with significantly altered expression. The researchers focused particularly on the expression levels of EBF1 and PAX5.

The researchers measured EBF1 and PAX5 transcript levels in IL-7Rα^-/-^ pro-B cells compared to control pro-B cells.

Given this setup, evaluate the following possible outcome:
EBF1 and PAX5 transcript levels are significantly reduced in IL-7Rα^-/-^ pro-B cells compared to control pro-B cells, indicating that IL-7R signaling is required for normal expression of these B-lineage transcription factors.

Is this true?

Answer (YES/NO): YES